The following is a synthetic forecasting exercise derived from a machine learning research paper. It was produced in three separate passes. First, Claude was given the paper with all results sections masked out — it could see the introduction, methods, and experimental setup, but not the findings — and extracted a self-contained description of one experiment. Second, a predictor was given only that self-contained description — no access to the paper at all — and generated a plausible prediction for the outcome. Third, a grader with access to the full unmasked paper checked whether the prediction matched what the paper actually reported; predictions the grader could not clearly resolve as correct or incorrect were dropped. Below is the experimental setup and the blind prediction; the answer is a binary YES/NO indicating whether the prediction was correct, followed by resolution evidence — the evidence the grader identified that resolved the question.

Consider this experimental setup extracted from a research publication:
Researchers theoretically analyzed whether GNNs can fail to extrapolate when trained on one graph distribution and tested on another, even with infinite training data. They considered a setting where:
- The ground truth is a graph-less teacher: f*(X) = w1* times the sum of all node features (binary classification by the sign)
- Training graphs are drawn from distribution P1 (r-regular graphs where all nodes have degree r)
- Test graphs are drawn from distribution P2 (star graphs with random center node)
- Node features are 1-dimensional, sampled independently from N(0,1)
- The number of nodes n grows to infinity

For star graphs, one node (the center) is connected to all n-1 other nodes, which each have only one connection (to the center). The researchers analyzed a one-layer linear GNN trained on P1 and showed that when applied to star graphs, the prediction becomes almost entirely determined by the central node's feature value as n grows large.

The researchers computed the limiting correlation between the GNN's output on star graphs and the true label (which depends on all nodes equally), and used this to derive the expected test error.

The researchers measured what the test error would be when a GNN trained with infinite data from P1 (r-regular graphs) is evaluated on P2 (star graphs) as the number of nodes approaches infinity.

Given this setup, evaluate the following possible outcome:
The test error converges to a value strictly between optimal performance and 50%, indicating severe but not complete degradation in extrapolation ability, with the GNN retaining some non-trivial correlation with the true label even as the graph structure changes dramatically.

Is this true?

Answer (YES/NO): NO